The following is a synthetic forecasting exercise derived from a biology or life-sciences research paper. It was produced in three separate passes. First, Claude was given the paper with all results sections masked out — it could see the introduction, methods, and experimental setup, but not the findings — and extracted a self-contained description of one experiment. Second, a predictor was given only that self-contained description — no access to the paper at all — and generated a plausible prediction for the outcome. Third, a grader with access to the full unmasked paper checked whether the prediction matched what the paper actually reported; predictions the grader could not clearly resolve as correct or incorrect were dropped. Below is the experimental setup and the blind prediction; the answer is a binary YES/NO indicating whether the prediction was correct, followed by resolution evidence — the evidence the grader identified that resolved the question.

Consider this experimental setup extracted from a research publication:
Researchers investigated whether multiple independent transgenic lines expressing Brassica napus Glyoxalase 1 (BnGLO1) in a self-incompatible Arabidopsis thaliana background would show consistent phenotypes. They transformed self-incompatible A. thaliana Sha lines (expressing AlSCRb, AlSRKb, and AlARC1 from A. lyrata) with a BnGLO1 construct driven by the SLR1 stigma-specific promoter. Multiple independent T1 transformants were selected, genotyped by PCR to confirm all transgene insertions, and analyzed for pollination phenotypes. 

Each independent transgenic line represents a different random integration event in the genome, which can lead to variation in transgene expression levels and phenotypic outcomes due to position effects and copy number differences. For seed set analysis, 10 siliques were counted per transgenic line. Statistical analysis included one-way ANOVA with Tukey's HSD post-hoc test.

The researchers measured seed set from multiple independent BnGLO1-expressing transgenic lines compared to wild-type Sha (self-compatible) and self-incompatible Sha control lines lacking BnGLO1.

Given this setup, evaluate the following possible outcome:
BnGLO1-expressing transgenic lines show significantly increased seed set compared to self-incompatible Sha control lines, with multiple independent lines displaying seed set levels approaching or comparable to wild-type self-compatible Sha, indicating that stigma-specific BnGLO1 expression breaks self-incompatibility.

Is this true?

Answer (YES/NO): YES